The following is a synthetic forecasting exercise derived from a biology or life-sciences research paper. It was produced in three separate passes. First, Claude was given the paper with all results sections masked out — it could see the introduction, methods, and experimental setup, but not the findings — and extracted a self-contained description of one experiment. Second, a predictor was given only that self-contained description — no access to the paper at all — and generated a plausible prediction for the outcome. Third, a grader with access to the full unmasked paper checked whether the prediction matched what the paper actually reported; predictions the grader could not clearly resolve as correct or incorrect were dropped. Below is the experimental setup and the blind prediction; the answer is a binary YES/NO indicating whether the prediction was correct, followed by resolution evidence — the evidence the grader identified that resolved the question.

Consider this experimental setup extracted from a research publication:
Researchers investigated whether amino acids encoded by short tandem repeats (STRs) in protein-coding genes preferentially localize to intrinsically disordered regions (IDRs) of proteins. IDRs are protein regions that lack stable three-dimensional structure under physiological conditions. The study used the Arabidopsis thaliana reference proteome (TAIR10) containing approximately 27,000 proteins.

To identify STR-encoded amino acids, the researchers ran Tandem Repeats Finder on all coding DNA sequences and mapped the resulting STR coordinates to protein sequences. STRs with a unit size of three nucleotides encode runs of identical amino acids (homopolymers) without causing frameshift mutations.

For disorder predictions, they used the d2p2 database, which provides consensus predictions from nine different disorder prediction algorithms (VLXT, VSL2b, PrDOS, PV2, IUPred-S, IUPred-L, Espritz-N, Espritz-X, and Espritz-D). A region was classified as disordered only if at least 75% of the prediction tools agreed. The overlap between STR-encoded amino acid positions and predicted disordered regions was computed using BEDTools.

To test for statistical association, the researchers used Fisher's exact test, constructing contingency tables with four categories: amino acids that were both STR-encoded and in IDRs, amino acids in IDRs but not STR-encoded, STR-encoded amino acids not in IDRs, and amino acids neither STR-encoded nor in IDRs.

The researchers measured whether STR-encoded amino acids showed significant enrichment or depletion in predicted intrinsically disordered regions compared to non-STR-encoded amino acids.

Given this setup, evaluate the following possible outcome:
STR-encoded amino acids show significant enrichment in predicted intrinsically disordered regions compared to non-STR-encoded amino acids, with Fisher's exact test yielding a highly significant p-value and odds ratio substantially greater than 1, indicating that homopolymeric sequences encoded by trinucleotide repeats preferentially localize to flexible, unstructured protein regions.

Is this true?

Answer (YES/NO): YES